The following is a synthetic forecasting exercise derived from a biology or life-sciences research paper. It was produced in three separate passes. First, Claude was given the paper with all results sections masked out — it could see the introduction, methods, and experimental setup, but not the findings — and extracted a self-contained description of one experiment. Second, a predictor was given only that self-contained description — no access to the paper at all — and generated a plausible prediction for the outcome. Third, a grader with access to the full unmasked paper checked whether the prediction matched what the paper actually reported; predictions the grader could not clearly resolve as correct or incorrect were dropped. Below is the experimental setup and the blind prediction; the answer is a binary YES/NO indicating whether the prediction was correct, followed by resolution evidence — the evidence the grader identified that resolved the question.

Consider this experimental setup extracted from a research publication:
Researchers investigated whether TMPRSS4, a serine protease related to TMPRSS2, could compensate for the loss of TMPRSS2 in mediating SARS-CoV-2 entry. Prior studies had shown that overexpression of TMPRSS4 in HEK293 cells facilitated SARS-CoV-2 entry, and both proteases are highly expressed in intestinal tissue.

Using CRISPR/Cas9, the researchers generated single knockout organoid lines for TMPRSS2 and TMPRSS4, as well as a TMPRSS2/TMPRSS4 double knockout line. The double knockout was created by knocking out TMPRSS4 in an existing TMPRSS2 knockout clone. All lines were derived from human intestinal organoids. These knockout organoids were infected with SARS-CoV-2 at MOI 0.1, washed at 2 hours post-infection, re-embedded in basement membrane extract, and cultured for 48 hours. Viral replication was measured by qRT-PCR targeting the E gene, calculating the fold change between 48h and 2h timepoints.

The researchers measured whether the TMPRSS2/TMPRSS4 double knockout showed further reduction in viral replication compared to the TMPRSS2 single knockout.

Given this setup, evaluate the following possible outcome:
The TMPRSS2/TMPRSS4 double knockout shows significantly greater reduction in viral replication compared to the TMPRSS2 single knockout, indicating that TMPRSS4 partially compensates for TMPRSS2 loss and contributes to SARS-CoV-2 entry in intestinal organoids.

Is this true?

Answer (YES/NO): NO